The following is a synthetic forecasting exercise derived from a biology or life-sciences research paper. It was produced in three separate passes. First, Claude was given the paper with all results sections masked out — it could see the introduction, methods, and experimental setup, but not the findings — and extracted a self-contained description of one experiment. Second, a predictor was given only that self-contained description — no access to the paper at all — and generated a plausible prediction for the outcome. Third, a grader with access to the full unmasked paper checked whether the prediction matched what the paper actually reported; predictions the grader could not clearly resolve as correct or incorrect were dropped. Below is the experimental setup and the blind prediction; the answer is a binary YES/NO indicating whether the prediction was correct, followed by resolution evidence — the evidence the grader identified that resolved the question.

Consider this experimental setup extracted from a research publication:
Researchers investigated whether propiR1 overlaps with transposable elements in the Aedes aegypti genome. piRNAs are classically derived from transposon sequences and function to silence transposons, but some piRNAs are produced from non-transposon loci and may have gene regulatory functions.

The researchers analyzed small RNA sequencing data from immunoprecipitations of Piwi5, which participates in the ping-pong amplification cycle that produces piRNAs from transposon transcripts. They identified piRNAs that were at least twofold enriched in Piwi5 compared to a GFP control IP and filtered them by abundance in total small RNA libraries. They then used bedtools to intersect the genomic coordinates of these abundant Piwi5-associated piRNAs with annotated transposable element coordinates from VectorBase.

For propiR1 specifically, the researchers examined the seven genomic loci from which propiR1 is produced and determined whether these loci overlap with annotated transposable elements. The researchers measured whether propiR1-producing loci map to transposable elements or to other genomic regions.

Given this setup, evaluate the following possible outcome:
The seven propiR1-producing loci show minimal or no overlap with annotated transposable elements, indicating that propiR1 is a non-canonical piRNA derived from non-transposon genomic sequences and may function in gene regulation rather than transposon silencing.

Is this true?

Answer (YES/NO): YES